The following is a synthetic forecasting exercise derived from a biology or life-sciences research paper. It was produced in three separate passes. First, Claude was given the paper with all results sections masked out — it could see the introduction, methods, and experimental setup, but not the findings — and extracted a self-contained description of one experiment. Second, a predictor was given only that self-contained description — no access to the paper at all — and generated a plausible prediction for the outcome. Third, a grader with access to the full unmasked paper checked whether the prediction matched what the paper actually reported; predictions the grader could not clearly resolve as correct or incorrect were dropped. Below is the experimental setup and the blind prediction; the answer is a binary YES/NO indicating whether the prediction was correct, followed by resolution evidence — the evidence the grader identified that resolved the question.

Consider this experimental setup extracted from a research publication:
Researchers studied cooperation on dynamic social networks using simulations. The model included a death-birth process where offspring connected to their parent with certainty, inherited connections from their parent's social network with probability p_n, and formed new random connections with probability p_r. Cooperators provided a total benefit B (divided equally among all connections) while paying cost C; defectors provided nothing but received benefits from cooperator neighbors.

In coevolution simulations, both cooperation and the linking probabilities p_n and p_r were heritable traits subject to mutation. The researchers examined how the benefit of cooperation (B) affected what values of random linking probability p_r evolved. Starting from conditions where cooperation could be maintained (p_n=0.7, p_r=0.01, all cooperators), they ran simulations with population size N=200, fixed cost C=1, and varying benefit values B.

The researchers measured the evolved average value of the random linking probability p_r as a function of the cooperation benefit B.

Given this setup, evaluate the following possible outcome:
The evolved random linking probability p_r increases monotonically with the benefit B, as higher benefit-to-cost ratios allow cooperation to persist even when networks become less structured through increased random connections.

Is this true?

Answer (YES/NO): NO